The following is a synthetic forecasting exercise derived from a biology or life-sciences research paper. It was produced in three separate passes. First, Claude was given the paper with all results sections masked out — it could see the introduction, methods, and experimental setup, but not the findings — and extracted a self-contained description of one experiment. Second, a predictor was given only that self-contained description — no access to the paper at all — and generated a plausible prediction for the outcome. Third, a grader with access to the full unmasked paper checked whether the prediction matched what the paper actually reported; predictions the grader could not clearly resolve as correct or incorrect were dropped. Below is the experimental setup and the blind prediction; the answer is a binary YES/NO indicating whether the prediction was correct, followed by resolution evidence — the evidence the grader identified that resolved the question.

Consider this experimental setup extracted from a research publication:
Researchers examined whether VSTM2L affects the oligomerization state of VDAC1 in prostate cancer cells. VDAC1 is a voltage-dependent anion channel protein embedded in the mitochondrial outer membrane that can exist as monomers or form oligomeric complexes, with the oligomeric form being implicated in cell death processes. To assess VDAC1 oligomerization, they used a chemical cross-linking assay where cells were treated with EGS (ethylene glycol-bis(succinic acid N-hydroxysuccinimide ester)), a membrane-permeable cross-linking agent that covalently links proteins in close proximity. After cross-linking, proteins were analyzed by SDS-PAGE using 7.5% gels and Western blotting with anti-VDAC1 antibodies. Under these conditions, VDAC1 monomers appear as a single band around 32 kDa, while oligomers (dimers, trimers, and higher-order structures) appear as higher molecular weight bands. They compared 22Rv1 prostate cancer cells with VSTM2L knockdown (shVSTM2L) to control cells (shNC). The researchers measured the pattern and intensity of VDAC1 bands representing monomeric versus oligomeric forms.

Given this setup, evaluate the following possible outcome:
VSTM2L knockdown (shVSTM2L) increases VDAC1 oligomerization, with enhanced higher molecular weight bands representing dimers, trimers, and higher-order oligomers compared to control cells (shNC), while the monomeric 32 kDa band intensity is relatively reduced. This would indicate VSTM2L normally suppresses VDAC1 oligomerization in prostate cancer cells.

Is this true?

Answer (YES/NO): YES